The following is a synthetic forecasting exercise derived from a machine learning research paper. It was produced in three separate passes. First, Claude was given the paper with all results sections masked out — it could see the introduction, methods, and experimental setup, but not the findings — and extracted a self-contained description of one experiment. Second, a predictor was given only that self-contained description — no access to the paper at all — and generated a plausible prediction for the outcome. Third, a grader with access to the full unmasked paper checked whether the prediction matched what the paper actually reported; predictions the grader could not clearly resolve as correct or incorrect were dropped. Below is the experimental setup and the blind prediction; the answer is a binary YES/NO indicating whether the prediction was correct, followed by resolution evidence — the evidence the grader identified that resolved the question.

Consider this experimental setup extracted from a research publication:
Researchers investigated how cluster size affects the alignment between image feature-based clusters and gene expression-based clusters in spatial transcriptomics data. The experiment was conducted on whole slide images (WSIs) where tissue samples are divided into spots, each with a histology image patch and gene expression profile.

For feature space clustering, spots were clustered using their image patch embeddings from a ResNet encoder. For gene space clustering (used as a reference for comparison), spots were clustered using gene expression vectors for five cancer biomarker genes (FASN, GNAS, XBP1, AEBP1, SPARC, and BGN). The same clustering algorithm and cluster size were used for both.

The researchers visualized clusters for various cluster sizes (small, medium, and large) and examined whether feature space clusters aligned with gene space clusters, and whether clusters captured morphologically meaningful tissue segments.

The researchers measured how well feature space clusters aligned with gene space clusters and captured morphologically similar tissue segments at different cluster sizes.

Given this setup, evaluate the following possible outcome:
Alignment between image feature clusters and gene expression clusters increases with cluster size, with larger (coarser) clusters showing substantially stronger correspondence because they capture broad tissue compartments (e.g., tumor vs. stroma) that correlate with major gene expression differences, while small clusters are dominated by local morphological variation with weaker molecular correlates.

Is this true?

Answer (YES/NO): YES